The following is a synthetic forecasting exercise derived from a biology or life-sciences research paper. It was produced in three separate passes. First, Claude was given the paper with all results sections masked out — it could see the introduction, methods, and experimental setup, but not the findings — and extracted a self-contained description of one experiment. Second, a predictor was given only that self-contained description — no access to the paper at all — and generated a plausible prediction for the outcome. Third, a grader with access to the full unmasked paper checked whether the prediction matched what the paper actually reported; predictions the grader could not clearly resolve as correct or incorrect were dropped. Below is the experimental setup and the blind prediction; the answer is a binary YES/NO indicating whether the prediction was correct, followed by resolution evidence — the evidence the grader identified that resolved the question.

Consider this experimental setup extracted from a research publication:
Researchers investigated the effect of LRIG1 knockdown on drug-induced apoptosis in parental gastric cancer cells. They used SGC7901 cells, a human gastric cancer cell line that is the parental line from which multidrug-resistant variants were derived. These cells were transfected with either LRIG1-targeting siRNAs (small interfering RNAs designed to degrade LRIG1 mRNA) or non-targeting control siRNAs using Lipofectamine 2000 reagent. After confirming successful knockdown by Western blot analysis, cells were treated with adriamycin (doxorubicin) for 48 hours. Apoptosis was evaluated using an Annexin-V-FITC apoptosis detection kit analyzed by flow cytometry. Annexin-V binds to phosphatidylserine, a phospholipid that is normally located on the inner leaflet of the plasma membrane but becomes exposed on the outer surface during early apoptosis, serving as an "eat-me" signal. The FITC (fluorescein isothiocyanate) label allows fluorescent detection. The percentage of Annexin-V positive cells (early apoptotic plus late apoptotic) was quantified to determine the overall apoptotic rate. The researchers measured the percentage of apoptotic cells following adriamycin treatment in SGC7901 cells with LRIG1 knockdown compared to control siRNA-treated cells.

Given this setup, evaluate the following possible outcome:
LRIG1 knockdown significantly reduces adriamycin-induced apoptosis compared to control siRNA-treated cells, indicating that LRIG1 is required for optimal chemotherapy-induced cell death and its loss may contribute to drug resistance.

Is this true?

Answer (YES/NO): YES